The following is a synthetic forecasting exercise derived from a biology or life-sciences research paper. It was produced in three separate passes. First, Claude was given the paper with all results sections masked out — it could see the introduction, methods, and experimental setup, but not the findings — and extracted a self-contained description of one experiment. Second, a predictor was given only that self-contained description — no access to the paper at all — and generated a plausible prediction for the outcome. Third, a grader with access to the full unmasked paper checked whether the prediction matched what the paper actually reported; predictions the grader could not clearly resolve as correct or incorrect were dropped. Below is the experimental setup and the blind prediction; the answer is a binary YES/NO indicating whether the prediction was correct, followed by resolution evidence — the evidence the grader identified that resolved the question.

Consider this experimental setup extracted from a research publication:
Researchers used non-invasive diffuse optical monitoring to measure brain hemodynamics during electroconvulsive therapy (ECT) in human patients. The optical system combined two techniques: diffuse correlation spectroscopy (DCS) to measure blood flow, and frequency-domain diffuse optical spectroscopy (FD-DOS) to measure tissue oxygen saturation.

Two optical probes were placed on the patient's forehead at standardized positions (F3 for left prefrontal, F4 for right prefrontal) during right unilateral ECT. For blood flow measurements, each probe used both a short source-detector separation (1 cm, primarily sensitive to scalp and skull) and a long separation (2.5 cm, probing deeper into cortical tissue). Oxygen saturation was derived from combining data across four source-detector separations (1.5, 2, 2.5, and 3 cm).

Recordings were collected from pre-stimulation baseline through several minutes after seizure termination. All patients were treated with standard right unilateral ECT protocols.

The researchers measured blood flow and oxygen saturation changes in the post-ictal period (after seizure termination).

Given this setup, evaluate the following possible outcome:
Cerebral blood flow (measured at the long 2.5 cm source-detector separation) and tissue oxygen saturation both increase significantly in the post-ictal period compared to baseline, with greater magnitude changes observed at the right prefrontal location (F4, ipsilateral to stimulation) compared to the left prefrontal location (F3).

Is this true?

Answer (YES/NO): YES